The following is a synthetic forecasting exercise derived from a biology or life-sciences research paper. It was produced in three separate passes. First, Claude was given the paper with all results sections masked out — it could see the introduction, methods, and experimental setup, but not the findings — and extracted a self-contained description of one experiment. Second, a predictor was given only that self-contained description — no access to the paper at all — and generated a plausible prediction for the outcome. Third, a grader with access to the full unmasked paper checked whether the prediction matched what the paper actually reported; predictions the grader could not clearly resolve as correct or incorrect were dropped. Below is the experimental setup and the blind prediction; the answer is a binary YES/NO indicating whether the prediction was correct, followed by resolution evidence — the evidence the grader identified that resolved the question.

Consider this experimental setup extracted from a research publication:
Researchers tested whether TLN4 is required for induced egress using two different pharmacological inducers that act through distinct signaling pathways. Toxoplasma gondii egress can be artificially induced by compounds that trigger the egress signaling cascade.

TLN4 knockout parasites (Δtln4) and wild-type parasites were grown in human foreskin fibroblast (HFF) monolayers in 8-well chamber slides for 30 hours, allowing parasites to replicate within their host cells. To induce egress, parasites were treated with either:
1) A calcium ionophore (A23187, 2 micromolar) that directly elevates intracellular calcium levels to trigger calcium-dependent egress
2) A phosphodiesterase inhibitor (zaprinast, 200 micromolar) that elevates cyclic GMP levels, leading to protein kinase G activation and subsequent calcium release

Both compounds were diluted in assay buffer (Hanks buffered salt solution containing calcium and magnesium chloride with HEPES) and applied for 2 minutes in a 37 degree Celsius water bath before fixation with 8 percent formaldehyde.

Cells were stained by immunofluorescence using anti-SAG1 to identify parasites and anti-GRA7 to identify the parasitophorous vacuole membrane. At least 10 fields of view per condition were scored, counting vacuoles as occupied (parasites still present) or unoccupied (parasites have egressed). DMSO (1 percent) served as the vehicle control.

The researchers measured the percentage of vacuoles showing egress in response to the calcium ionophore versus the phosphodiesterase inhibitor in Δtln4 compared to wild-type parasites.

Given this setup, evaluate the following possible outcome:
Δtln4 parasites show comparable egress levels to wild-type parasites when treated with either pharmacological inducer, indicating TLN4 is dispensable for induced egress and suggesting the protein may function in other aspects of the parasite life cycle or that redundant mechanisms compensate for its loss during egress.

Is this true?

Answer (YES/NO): NO